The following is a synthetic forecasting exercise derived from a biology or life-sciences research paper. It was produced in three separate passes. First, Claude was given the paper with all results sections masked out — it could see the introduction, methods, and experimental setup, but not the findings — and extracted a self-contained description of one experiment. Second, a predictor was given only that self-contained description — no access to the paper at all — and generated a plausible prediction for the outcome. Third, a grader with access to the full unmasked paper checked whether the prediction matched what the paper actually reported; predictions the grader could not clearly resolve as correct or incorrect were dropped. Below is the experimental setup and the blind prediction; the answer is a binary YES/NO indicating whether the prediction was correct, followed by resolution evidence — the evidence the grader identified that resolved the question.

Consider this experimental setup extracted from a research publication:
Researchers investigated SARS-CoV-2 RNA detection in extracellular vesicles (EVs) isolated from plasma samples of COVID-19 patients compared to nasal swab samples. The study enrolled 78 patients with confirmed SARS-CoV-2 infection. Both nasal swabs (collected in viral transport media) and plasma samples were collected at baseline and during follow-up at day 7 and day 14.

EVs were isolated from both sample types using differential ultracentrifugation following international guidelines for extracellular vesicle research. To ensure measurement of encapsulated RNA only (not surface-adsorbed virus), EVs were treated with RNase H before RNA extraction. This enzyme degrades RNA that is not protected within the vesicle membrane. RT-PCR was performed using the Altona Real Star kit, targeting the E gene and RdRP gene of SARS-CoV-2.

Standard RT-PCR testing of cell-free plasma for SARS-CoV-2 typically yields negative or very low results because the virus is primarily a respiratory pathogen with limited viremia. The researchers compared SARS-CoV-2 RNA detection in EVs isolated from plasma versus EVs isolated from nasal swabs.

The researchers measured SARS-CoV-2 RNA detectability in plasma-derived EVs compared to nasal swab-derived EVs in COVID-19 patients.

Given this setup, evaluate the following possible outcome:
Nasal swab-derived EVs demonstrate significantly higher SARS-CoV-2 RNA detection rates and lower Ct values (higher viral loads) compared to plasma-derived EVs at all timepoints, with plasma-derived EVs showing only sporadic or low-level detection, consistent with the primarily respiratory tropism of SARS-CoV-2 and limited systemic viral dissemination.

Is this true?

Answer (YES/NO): YES